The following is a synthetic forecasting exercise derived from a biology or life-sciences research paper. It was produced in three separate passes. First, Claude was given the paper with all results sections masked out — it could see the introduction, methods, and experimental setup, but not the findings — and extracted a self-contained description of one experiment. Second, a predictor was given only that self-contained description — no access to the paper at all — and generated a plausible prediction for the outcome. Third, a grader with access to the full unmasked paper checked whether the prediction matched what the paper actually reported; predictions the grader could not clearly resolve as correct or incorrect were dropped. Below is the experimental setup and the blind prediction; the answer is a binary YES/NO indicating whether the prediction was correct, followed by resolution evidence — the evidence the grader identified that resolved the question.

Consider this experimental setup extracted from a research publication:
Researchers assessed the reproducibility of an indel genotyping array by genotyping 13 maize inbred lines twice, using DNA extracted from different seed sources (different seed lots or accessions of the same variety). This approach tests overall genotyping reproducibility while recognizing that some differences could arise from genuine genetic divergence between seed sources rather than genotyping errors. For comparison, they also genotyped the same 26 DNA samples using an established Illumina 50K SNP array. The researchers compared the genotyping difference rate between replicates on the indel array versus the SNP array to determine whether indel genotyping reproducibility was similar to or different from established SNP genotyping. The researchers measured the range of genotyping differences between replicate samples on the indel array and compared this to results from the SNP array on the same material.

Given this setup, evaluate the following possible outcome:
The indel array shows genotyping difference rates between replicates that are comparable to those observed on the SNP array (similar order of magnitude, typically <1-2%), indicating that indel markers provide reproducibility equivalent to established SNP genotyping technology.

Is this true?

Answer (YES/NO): YES